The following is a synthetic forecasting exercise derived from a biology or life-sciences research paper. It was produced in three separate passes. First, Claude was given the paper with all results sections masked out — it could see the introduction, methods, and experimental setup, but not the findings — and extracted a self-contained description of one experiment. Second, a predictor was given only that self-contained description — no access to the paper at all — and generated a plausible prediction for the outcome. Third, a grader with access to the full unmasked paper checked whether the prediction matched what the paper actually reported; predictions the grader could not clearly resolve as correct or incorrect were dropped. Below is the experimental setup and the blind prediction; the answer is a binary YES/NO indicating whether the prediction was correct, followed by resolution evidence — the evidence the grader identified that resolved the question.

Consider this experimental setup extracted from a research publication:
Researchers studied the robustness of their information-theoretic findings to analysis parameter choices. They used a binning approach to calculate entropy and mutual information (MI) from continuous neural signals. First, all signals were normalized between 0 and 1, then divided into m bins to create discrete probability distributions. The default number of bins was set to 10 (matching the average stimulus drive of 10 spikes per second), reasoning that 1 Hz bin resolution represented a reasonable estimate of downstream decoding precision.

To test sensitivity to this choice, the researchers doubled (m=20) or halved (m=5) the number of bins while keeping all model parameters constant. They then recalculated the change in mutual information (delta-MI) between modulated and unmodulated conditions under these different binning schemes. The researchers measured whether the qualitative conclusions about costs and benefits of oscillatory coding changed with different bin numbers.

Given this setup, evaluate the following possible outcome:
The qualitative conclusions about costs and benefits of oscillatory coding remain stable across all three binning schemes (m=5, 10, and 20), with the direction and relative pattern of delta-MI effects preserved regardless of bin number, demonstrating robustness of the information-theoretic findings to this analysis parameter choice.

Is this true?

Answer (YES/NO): YES